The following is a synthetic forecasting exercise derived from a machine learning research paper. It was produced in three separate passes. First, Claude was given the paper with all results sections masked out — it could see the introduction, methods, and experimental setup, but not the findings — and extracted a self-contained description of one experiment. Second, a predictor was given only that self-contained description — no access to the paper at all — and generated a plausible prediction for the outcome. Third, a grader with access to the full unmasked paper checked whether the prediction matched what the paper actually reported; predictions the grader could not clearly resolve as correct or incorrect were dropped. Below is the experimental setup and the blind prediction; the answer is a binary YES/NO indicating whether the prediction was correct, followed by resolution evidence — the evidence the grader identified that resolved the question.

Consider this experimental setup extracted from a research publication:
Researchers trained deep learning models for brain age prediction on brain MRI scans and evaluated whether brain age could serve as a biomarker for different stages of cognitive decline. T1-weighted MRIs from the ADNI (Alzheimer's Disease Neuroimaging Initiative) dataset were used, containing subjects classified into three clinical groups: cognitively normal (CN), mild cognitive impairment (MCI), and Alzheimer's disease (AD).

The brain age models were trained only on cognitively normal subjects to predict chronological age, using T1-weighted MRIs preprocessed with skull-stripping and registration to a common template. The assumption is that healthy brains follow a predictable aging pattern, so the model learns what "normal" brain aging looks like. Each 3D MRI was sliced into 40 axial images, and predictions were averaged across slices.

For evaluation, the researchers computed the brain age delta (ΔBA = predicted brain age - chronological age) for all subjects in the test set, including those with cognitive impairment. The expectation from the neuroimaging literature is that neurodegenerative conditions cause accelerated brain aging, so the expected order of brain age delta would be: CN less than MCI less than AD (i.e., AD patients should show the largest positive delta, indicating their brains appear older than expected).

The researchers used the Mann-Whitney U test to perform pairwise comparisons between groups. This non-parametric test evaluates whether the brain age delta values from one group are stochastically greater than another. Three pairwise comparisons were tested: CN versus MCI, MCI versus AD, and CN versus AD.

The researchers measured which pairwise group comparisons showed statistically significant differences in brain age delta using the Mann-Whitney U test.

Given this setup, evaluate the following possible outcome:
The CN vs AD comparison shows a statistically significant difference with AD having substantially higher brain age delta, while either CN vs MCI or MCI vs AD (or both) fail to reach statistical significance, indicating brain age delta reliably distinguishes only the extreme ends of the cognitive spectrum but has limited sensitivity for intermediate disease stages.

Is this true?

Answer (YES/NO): NO